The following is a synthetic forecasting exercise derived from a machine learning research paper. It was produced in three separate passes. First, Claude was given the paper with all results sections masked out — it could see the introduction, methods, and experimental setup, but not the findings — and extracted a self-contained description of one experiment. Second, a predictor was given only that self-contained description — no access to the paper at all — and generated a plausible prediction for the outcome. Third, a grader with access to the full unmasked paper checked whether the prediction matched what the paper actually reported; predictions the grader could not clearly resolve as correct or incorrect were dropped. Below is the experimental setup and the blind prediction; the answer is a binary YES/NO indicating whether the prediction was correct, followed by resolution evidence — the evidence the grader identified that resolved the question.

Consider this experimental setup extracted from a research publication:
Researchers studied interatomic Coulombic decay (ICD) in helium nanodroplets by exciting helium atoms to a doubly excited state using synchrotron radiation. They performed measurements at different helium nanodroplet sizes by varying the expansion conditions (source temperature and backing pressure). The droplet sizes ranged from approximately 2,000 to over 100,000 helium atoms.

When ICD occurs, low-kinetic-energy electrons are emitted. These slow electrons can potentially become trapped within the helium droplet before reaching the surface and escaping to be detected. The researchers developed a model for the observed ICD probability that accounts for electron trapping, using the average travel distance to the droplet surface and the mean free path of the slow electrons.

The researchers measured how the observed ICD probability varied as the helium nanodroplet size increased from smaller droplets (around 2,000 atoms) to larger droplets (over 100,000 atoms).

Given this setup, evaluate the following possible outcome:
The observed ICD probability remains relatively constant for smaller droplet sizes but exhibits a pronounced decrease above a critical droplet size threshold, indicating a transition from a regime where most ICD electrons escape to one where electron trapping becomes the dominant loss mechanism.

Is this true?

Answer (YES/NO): NO